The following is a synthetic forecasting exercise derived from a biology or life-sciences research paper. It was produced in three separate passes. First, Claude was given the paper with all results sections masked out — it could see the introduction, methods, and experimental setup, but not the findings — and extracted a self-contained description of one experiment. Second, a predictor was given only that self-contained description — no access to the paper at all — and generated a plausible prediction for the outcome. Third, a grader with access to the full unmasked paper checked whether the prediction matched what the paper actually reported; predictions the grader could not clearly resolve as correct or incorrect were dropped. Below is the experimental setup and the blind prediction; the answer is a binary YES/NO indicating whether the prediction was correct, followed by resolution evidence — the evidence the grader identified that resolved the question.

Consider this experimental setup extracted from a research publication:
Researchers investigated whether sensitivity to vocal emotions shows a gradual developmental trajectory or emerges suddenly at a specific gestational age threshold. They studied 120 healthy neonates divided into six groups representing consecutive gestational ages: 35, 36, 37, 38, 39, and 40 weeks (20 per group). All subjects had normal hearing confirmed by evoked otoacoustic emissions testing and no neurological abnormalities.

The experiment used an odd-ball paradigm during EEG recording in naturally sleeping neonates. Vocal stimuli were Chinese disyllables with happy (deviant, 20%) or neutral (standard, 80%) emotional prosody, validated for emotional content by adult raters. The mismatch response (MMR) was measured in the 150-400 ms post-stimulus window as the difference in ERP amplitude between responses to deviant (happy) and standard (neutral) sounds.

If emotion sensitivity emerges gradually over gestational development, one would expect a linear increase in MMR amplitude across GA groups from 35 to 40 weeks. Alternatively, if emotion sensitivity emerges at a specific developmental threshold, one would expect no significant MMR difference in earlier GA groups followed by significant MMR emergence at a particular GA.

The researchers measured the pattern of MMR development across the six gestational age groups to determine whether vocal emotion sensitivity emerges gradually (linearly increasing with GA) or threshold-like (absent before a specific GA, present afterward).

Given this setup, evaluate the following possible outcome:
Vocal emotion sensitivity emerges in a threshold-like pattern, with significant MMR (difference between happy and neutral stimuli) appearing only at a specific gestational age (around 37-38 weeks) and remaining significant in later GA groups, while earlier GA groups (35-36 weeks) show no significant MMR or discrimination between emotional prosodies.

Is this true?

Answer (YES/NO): YES